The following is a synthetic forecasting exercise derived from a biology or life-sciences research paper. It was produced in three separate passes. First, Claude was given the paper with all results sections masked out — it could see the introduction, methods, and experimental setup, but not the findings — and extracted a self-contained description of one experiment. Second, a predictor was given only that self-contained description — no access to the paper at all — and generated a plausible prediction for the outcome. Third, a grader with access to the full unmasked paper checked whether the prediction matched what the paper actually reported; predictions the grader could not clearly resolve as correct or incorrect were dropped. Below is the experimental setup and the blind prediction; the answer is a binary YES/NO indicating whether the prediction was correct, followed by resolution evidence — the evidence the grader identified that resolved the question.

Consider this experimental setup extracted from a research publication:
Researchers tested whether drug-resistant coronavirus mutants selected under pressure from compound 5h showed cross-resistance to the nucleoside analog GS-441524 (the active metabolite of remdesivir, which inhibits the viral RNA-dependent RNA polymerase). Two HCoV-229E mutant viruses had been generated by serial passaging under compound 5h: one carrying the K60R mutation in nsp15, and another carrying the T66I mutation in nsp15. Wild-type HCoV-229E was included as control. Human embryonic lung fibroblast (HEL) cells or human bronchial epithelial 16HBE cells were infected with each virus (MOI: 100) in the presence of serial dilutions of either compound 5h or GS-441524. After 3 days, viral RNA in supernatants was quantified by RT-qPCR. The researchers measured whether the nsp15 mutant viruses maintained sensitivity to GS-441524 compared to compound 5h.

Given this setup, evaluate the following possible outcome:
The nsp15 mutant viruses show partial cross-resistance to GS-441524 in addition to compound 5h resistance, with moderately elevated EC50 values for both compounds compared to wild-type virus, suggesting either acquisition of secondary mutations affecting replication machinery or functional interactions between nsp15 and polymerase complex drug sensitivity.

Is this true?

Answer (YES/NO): NO